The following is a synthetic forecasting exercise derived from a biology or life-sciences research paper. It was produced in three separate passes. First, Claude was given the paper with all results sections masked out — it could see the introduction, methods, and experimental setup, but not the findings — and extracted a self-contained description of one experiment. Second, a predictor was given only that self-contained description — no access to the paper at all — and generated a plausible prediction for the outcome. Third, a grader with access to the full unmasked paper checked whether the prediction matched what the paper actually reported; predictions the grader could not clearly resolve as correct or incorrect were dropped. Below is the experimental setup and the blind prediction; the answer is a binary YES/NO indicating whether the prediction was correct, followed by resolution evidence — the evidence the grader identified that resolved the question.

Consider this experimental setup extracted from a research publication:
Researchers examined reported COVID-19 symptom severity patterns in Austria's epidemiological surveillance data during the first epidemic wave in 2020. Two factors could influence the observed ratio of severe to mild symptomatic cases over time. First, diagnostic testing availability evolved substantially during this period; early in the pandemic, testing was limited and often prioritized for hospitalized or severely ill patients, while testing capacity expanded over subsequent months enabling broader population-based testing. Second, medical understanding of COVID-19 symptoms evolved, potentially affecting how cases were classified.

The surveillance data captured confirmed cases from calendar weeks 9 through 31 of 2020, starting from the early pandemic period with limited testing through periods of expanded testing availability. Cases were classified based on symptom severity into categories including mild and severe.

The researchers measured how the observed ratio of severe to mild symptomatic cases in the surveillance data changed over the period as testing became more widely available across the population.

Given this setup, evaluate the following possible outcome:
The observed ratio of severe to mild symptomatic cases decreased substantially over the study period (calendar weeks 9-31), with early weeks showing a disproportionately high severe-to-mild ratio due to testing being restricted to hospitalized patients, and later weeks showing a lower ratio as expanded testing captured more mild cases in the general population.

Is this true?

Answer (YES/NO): YES